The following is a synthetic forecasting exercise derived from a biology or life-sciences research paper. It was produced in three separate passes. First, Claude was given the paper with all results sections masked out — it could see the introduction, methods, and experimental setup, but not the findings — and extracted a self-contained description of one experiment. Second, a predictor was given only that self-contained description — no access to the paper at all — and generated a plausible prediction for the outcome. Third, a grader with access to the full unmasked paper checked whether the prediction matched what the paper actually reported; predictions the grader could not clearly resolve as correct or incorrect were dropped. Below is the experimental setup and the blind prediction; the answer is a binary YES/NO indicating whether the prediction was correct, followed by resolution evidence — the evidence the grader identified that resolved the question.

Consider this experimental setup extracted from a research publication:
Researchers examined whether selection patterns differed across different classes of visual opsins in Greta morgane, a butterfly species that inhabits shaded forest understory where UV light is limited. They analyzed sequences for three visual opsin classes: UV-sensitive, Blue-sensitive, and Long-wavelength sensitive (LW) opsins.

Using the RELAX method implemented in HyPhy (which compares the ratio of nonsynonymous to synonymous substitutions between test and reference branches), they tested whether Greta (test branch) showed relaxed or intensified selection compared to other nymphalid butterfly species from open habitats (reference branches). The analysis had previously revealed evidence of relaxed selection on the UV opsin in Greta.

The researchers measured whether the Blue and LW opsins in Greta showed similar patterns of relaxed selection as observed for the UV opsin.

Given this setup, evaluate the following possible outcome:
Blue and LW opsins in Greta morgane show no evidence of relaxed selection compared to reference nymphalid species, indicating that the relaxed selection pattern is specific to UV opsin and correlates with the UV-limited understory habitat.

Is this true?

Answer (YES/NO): YES